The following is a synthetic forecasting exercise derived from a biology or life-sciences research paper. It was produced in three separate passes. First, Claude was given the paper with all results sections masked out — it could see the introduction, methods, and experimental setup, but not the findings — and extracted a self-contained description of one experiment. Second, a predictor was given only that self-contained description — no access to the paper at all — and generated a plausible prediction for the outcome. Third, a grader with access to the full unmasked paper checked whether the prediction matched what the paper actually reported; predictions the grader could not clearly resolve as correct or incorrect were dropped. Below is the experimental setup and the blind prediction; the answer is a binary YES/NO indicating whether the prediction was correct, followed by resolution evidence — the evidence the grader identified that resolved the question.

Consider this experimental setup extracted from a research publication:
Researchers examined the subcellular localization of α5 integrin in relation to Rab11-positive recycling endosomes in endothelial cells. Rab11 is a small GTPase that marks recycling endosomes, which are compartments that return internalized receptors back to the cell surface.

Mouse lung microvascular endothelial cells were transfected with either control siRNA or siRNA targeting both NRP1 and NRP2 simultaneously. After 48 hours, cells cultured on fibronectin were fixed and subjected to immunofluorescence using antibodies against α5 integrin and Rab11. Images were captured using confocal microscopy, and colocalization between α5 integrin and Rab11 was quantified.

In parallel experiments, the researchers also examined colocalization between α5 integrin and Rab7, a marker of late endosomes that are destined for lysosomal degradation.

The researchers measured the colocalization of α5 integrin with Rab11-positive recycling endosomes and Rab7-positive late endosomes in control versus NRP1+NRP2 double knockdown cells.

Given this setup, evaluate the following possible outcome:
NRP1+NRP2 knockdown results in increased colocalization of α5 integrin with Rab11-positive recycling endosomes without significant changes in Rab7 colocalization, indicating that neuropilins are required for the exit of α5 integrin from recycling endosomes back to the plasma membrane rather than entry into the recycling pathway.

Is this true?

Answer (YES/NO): NO